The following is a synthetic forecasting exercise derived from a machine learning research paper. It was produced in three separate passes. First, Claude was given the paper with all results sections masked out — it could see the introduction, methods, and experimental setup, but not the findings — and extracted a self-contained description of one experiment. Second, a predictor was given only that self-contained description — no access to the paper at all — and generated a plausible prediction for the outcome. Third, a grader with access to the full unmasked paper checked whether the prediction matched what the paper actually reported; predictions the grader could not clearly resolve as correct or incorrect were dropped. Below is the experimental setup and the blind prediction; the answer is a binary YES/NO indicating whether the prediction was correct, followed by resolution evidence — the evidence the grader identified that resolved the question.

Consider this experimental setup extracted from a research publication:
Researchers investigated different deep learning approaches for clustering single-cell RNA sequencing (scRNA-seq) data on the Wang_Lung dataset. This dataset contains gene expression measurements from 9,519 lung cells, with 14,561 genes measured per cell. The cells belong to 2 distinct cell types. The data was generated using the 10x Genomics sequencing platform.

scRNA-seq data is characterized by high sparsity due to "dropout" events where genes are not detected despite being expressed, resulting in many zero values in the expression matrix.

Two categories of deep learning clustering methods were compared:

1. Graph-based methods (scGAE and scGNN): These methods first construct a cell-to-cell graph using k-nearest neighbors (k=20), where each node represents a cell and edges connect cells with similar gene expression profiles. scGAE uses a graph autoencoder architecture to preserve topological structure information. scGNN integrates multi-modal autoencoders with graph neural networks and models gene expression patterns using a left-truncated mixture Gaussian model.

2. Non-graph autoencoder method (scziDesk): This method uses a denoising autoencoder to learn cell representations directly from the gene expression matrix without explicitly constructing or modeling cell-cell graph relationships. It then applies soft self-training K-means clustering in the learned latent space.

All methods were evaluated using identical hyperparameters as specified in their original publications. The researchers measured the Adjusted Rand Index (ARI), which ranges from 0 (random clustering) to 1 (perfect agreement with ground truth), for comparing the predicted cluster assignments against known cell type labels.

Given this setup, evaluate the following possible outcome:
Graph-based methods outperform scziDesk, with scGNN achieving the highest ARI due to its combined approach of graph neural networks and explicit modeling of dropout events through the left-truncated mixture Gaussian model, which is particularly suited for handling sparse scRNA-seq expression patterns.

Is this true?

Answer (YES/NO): NO